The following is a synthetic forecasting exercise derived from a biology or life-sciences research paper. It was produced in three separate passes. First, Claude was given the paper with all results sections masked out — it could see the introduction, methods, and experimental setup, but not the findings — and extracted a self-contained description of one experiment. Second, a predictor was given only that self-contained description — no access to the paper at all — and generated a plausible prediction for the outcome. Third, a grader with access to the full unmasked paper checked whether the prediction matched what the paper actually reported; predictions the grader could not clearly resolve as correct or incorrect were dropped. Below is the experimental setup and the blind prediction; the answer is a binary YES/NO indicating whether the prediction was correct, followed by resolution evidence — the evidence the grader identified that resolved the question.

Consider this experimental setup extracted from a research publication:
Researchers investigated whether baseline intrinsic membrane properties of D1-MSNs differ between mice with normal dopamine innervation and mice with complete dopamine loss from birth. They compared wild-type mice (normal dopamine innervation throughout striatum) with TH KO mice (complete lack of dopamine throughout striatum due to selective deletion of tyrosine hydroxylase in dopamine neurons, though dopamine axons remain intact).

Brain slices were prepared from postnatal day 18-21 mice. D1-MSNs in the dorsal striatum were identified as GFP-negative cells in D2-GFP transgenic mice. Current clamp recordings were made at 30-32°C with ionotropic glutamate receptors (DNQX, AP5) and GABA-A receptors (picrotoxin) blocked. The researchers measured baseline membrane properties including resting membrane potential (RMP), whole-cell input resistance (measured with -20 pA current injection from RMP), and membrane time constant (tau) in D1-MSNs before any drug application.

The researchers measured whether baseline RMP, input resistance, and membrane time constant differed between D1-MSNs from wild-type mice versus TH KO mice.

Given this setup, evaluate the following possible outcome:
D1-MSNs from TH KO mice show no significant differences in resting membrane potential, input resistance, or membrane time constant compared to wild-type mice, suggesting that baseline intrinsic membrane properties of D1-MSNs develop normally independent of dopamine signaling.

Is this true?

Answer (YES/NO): YES